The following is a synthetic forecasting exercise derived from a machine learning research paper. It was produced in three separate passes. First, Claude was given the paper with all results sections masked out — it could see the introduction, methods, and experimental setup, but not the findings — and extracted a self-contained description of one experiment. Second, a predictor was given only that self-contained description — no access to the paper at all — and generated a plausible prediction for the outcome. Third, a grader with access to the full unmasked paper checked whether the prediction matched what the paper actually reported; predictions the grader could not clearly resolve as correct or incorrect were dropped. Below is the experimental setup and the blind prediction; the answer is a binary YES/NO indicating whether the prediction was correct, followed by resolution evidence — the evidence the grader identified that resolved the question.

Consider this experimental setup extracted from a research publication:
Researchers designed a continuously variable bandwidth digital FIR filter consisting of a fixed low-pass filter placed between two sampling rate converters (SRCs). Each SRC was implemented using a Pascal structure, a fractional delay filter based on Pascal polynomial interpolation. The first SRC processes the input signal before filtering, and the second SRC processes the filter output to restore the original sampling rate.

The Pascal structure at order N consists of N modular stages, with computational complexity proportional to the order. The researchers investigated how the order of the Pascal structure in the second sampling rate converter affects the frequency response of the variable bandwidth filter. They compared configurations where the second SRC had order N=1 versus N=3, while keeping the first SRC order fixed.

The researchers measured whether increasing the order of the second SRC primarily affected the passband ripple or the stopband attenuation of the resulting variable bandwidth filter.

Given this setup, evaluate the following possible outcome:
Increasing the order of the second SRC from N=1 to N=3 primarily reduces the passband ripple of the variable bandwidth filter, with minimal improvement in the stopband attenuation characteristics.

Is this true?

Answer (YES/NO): NO